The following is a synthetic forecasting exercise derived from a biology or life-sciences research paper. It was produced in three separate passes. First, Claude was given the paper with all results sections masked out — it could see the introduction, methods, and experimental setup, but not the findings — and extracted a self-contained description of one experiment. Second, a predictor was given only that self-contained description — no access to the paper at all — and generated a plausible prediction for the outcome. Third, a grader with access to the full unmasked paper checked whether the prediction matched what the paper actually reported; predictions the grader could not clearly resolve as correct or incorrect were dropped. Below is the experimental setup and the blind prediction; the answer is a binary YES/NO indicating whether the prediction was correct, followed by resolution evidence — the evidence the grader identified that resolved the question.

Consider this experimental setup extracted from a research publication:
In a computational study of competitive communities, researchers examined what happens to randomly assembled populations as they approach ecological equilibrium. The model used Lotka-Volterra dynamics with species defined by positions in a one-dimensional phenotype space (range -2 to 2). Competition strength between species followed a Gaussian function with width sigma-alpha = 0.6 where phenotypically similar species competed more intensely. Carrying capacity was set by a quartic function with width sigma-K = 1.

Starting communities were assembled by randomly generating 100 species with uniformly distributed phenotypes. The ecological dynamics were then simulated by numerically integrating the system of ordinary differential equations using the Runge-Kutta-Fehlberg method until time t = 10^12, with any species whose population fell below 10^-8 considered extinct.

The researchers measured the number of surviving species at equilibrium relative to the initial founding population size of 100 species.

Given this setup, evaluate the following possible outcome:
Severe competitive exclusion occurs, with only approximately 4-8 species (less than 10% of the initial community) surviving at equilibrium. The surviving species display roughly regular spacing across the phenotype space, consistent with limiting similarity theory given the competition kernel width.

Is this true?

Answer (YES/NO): YES